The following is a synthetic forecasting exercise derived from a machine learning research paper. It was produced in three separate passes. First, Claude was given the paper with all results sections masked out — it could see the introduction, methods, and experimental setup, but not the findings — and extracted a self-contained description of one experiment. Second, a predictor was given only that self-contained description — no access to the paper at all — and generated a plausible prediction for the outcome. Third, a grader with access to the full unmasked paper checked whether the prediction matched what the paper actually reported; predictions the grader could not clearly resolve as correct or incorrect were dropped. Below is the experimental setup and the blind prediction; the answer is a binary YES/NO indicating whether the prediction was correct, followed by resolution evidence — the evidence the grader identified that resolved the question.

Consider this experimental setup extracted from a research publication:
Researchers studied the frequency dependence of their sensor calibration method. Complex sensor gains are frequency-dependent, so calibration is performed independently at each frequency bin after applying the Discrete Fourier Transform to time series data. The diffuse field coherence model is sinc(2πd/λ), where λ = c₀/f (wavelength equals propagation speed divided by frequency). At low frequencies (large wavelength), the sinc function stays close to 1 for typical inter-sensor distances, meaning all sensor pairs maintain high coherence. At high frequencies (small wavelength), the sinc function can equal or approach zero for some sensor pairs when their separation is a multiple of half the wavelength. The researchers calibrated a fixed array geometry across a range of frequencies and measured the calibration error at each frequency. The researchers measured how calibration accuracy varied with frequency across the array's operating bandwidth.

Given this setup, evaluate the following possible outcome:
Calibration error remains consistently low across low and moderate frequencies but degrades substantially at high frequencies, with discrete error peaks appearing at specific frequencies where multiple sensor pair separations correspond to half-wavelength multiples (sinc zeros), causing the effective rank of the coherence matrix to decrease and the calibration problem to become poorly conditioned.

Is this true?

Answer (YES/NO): NO